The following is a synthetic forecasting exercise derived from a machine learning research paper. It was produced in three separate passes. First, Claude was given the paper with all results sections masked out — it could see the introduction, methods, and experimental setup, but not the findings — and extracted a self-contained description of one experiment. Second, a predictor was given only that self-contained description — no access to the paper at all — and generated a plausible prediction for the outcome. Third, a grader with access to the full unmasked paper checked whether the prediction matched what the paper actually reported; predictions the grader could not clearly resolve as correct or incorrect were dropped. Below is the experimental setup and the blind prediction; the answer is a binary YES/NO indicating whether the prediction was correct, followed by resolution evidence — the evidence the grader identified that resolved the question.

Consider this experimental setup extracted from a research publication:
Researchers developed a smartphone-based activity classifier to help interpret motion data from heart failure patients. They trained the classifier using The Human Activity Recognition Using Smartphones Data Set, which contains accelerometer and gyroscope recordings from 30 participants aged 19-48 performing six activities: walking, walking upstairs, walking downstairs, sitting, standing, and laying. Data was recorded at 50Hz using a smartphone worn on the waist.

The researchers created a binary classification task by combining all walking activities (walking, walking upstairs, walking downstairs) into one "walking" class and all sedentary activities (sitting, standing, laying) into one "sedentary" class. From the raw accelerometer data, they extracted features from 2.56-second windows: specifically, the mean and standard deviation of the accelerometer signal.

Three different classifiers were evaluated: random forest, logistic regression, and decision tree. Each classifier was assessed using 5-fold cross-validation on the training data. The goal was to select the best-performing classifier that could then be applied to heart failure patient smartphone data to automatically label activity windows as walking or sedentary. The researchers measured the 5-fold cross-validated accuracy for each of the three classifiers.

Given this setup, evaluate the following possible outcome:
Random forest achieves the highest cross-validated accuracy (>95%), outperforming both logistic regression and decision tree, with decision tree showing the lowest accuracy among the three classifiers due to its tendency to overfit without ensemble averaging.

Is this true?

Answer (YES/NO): NO